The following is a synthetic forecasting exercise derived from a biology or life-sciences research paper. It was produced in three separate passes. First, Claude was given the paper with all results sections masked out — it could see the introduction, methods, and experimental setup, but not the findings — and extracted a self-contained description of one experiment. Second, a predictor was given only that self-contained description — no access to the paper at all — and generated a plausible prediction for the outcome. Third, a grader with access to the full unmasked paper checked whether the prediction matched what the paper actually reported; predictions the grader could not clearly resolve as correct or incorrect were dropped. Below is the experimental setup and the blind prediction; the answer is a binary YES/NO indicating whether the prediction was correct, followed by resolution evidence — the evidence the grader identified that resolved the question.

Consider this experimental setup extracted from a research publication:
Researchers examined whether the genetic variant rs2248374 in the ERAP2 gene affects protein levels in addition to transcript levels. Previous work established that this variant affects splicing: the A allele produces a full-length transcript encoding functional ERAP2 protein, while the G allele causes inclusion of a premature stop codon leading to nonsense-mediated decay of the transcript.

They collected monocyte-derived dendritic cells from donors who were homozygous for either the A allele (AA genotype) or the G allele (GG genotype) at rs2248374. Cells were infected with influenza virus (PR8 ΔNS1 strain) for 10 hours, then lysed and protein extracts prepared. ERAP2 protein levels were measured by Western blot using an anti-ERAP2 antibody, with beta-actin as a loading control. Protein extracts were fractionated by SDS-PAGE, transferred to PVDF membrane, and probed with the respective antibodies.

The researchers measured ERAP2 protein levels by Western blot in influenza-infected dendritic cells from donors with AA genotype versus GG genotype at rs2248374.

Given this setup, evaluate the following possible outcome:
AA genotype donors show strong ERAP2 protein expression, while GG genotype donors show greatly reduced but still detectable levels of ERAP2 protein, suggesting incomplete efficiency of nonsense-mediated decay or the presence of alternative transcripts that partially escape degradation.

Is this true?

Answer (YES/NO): NO